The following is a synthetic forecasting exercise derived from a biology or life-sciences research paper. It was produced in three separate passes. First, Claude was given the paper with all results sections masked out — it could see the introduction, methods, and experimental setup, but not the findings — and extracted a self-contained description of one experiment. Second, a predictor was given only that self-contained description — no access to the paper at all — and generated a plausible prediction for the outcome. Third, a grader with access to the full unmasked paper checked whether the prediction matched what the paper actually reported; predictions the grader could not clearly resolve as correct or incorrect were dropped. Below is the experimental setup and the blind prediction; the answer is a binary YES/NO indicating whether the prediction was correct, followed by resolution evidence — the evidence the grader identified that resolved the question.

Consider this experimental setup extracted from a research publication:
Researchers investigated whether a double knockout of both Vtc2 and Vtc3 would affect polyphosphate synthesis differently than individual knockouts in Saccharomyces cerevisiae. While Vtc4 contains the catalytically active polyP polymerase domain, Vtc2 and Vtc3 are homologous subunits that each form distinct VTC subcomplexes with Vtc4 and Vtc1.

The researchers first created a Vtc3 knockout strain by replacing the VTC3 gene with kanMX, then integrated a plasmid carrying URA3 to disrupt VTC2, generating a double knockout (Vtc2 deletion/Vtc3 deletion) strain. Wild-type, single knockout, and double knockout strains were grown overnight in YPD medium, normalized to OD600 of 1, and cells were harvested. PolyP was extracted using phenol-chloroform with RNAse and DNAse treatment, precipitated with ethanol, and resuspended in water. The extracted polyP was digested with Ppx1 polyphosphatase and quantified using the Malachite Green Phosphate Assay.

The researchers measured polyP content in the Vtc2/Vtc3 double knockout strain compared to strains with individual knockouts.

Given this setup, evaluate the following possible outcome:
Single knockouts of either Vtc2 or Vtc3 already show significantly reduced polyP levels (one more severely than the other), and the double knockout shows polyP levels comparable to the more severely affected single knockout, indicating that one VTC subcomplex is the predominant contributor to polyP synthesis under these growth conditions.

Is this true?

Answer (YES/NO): NO